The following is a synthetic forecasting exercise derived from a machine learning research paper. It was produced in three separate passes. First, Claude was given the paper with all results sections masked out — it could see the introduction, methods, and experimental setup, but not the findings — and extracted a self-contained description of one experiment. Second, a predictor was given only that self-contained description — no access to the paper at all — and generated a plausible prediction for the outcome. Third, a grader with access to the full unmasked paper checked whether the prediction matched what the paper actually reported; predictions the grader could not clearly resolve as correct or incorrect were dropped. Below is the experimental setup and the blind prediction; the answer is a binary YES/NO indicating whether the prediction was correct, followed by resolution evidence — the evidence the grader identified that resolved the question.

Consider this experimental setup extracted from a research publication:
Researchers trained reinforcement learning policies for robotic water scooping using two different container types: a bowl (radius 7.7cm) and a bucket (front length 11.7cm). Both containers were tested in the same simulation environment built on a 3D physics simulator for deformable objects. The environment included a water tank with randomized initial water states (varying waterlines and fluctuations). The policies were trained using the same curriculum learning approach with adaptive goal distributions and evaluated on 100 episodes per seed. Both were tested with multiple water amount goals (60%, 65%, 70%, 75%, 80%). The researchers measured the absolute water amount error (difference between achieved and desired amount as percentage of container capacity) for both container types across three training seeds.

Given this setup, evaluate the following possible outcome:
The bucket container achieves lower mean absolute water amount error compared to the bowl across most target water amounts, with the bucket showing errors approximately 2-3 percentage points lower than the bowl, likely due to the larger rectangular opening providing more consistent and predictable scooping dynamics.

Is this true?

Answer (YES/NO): NO